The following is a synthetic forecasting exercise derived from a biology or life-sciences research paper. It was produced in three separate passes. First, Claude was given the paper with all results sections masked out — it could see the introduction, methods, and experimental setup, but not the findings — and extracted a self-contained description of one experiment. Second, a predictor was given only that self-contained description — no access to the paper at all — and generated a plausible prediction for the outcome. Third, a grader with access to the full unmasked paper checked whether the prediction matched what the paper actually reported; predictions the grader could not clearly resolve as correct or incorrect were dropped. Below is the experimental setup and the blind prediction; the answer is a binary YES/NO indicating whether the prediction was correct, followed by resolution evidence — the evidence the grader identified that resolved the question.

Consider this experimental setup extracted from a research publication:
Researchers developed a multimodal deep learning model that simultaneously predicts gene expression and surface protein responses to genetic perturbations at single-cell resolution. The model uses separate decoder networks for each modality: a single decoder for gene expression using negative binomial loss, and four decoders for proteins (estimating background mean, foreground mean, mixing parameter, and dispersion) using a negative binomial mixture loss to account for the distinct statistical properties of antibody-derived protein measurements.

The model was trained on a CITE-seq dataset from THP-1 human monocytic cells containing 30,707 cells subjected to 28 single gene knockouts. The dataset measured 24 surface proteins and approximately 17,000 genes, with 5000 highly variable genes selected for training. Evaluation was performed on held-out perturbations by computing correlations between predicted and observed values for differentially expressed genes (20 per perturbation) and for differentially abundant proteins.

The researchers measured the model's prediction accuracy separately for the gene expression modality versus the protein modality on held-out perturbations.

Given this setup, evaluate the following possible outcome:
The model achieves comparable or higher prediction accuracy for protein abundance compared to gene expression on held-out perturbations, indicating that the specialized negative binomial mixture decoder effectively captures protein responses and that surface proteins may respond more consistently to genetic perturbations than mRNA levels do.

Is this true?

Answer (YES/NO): YES